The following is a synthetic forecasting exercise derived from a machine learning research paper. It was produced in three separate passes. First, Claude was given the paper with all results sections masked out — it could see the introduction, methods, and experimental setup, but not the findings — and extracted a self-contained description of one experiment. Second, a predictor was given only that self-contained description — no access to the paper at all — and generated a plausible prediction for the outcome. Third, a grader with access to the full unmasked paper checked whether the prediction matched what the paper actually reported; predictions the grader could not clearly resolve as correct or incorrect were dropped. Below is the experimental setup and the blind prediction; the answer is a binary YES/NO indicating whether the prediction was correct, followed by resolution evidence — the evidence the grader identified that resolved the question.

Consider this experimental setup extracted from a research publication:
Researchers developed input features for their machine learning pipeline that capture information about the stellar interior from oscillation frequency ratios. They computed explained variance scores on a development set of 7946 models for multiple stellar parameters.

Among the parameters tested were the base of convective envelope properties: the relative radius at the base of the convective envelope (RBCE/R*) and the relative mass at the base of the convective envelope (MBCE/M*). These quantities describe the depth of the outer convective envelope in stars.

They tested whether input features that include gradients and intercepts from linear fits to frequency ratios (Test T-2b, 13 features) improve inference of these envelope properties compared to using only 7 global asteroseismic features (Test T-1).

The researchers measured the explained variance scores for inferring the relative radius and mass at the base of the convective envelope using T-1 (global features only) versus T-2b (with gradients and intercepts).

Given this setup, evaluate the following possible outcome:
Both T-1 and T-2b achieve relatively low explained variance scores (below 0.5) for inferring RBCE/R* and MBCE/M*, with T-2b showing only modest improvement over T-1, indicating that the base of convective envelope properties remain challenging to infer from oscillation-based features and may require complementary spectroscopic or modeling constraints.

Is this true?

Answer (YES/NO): NO